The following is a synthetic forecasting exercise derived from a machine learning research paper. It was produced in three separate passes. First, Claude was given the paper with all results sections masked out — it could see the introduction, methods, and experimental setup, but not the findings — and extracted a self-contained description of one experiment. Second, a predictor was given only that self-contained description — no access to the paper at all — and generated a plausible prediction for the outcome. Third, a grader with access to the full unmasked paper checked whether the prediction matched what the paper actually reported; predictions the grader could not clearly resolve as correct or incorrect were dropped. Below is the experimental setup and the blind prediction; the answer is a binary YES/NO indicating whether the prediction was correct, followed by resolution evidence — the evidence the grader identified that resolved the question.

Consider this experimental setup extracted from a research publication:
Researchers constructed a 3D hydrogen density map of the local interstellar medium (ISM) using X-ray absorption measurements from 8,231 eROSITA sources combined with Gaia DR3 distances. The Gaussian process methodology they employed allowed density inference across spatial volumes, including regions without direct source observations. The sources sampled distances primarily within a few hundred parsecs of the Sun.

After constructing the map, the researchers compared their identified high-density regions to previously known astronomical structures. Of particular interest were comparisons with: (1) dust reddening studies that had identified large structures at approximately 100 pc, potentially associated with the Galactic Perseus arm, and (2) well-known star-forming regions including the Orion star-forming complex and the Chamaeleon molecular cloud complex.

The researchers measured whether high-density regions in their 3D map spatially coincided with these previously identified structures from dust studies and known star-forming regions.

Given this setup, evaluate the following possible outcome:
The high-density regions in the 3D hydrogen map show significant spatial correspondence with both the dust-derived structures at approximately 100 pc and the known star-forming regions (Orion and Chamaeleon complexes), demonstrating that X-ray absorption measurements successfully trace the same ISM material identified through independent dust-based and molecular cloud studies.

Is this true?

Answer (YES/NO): NO